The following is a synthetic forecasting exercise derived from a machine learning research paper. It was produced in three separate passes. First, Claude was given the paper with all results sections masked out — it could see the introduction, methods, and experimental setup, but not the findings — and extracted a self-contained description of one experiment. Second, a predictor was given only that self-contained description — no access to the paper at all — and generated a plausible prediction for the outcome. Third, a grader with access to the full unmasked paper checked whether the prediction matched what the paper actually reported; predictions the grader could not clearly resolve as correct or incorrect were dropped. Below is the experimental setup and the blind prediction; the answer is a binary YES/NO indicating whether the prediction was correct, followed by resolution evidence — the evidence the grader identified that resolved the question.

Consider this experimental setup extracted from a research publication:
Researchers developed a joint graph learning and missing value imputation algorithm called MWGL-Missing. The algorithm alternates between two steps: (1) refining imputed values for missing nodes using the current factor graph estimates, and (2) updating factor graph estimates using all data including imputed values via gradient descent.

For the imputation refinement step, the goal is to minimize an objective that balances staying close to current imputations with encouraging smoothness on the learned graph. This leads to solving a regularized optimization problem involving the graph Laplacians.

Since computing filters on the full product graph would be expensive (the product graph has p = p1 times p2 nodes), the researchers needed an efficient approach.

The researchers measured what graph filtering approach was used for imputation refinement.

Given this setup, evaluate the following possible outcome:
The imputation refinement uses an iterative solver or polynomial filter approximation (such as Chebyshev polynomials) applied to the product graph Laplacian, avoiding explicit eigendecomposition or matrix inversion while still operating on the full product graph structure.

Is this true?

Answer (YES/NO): NO